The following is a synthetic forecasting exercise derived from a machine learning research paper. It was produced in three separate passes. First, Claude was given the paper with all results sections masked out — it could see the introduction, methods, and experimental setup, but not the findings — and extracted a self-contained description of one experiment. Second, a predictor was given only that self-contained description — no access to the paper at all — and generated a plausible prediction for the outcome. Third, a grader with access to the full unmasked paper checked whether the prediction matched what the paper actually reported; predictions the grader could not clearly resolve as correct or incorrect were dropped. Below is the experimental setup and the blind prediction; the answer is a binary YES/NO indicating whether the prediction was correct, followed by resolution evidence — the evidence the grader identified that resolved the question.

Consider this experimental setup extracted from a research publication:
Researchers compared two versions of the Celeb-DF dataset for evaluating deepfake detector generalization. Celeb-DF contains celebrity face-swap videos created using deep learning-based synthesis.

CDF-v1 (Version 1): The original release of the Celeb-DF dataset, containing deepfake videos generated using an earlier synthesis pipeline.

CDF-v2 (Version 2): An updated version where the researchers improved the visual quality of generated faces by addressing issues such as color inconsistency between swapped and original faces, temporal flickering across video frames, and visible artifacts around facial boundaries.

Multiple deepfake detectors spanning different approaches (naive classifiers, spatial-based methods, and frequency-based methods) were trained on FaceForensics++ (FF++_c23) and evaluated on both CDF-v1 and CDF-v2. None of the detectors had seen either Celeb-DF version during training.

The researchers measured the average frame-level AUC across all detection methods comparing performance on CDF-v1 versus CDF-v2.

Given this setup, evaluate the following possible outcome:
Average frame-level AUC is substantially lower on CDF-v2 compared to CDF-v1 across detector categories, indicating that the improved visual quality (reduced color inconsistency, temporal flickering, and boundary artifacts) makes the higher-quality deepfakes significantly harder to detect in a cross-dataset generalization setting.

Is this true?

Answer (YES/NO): YES